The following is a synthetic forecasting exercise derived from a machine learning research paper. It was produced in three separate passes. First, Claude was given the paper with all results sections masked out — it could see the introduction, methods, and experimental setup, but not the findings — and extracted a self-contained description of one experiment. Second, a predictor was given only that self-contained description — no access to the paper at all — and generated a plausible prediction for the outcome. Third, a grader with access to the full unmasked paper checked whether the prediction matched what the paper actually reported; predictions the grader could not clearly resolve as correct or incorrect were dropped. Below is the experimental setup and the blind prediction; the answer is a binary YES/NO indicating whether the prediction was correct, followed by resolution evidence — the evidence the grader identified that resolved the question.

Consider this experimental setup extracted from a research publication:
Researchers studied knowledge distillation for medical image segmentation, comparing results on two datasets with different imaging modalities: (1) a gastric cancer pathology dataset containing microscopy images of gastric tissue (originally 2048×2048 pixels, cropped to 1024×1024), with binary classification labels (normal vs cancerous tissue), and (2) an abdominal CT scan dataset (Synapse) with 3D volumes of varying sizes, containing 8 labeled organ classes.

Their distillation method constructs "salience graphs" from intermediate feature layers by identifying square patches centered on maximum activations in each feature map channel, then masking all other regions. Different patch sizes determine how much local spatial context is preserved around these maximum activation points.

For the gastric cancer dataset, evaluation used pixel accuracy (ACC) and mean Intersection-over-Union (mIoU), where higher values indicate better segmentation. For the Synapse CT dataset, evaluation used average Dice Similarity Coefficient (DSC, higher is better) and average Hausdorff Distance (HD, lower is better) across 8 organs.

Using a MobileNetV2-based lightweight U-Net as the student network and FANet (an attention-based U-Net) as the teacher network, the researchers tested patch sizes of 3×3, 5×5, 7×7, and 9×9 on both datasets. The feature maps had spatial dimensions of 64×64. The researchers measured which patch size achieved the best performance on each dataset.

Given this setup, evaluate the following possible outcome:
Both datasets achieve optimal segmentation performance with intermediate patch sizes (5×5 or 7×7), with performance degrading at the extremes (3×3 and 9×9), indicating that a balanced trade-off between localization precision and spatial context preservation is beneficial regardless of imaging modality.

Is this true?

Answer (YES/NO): NO